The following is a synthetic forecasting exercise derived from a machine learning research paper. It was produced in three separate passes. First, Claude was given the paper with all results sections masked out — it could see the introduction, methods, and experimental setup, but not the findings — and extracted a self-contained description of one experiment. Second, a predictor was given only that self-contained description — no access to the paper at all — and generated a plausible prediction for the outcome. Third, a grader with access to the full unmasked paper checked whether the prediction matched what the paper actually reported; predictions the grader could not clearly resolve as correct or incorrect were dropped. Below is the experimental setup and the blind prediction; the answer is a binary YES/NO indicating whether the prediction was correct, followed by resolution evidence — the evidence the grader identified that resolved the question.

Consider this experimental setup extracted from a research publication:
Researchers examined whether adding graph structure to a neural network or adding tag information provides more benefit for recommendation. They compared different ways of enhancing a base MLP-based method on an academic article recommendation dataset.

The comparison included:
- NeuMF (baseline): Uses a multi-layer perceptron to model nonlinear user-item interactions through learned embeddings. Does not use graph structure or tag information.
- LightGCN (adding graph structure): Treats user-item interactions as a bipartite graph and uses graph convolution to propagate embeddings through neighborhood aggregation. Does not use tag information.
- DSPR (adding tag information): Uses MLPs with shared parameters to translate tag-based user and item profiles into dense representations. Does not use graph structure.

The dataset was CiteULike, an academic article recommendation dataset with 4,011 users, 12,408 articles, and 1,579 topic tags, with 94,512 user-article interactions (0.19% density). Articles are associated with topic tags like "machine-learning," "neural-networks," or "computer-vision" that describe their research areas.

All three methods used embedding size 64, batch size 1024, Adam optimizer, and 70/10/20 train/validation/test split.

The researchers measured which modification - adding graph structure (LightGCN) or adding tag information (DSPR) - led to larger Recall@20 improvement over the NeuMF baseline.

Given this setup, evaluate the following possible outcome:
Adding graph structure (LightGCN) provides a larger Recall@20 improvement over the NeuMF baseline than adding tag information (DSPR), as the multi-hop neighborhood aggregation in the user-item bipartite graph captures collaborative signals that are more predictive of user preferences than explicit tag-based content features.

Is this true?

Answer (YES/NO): YES